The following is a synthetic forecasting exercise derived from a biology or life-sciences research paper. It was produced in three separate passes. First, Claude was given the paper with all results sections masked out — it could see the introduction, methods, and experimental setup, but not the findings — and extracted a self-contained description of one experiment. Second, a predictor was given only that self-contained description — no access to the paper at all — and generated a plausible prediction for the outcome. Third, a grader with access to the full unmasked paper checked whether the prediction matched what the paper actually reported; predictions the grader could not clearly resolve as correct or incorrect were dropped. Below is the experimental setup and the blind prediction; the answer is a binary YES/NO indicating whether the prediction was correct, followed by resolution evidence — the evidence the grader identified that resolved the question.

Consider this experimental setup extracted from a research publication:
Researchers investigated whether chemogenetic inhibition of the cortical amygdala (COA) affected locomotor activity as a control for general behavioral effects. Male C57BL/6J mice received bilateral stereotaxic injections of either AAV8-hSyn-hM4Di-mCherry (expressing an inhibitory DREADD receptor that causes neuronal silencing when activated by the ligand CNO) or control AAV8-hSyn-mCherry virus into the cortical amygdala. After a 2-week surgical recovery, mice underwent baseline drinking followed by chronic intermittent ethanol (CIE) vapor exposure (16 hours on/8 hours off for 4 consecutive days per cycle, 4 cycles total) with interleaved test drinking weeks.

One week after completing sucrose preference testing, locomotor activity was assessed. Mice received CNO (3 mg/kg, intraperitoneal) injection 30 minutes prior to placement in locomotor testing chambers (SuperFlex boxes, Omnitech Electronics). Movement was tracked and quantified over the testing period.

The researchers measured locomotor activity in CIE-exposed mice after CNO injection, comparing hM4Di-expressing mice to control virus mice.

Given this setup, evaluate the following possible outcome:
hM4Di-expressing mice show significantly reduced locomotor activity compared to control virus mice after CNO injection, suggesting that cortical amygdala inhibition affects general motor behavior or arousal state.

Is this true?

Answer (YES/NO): NO